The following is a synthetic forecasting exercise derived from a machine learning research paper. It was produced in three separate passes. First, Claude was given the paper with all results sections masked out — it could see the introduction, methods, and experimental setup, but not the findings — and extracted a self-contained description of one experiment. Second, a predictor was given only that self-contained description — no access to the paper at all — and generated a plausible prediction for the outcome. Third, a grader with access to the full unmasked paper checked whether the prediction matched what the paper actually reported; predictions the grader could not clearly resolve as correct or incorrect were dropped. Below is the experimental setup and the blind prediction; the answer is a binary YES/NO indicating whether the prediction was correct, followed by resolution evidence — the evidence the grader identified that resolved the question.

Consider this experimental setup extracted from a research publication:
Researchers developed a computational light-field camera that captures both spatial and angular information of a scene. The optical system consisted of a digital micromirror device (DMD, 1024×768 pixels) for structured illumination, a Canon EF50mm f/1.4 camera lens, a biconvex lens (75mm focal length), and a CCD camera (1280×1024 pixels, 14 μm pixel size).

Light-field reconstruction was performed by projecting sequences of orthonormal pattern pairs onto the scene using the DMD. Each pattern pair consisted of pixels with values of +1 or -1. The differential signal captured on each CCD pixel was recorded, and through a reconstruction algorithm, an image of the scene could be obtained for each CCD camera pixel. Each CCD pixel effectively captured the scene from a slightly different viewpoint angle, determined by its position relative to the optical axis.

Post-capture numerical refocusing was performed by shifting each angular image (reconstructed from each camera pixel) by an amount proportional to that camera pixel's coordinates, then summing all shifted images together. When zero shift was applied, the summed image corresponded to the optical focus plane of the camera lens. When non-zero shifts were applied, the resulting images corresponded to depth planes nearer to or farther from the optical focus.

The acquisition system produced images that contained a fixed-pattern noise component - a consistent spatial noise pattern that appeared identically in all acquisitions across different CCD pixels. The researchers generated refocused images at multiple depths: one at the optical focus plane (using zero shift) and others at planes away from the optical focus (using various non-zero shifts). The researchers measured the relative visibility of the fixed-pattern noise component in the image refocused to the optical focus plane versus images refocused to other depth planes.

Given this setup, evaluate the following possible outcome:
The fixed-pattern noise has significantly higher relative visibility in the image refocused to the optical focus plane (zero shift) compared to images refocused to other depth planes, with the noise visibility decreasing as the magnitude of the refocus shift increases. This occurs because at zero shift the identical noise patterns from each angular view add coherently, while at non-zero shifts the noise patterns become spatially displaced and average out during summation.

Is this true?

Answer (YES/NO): YES